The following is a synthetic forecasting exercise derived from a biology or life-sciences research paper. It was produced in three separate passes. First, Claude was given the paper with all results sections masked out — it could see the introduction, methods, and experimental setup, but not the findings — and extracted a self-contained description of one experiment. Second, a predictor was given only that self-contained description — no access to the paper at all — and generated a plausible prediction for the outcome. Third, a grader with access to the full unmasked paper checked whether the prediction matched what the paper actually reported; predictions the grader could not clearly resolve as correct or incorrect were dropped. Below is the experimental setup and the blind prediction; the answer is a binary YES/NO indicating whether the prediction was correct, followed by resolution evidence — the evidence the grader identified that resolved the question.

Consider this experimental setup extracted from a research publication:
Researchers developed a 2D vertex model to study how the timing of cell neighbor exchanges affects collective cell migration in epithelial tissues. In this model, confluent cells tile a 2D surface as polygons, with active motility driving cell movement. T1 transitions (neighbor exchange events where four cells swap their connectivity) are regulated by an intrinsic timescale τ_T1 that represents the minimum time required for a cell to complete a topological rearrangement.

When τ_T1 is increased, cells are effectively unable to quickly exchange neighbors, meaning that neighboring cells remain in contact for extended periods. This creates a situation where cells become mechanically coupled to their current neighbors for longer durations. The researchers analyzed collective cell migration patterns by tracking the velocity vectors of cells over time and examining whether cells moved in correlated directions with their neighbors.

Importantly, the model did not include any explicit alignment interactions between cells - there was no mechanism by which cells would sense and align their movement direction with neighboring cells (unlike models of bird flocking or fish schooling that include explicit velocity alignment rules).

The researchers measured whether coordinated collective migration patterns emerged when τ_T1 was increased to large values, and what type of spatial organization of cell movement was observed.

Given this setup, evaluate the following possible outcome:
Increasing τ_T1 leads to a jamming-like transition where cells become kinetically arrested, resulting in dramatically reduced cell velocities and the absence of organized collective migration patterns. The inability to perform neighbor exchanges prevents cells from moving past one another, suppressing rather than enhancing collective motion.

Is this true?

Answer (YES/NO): NO